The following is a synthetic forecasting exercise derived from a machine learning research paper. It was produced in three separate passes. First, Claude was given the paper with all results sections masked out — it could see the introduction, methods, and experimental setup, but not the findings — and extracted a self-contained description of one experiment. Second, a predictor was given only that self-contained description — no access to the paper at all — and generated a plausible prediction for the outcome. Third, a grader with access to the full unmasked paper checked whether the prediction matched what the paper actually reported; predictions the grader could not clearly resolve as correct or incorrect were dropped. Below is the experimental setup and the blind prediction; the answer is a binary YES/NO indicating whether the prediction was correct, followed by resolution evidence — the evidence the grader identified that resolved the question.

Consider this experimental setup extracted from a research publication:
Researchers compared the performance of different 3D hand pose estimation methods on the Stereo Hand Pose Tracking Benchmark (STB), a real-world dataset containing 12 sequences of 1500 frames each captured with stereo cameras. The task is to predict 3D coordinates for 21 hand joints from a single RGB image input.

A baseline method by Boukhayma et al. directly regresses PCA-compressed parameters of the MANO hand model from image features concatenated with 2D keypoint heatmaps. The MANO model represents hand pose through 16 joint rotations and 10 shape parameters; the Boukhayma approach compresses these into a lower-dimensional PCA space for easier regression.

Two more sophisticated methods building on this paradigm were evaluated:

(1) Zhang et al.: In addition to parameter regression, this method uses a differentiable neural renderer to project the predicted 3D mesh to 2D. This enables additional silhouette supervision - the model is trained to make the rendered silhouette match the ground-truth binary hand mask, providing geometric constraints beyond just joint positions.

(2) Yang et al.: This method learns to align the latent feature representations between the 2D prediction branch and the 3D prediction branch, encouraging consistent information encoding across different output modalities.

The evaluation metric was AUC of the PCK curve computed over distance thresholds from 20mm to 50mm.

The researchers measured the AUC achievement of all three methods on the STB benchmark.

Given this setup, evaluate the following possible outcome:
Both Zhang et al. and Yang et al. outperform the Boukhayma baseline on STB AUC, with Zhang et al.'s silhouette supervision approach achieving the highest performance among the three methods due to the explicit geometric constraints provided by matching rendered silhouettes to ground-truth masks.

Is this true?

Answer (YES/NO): NO